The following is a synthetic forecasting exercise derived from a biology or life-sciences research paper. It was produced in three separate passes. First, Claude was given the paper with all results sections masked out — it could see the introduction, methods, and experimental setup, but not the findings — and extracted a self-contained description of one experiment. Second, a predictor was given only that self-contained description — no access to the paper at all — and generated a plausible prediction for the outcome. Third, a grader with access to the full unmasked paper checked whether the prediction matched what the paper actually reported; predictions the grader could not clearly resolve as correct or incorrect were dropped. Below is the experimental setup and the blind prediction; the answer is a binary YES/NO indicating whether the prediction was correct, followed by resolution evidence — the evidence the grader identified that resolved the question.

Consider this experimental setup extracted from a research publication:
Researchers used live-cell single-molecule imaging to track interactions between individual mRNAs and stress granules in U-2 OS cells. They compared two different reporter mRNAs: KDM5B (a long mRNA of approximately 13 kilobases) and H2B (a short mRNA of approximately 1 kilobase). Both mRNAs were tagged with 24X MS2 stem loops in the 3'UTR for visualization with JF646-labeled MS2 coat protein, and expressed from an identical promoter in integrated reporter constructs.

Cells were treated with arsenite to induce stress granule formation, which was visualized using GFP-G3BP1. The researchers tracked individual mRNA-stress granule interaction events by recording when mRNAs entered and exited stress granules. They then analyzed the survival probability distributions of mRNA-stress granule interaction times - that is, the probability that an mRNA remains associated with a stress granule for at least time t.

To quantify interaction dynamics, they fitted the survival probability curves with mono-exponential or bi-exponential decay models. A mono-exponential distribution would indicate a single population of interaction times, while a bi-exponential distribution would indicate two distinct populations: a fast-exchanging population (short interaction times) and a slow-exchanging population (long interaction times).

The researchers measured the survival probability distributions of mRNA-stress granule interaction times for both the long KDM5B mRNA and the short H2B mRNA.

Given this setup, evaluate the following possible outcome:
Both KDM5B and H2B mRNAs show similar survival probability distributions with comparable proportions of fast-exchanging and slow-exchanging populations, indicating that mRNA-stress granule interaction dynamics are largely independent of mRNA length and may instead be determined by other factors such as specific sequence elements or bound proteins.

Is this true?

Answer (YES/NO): NO